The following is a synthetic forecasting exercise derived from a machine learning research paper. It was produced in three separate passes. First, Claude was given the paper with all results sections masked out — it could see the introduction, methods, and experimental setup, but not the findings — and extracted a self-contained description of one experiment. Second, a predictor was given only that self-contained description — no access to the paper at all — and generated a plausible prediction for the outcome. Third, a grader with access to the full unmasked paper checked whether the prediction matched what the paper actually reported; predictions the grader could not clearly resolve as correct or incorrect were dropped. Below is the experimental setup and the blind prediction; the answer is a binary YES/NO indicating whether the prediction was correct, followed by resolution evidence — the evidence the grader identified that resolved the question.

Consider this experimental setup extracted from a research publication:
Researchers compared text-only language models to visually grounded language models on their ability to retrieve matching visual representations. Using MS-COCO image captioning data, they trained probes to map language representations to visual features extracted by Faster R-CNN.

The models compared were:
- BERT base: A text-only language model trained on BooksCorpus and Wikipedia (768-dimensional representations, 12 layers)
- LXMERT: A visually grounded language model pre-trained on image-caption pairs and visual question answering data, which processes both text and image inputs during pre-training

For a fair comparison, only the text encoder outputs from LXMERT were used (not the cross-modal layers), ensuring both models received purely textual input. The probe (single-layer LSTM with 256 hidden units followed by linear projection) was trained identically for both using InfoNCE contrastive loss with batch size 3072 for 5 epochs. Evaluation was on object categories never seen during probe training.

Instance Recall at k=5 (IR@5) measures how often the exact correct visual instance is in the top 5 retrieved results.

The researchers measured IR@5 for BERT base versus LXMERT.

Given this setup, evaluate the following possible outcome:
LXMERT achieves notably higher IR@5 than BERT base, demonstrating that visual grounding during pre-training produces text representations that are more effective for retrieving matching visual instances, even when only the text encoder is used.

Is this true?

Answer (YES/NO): NO